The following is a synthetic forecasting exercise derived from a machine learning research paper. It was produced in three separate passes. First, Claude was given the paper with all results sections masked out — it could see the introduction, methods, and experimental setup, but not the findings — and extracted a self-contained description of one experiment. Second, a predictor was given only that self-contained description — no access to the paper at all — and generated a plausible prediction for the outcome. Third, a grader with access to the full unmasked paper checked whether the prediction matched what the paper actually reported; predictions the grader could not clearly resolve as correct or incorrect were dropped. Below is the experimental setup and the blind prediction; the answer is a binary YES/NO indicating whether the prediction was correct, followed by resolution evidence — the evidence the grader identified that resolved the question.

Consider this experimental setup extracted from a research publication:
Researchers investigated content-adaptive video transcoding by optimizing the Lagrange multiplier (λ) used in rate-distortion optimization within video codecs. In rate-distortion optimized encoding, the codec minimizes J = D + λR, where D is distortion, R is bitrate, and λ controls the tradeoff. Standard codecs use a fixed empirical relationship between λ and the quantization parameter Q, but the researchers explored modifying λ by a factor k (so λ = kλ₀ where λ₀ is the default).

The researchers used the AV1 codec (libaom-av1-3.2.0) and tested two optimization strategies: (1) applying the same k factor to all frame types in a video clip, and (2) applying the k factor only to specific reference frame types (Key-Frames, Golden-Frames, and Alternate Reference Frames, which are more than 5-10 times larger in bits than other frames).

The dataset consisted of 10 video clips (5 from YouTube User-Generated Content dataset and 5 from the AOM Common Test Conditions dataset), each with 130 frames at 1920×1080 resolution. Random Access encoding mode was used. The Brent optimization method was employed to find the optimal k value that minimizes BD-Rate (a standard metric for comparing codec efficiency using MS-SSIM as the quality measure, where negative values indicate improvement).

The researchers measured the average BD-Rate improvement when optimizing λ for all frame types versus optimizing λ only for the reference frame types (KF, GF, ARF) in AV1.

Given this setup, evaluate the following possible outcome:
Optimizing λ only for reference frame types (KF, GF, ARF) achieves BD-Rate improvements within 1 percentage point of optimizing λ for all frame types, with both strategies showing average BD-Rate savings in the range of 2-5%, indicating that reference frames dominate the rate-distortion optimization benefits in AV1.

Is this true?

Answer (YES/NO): NO